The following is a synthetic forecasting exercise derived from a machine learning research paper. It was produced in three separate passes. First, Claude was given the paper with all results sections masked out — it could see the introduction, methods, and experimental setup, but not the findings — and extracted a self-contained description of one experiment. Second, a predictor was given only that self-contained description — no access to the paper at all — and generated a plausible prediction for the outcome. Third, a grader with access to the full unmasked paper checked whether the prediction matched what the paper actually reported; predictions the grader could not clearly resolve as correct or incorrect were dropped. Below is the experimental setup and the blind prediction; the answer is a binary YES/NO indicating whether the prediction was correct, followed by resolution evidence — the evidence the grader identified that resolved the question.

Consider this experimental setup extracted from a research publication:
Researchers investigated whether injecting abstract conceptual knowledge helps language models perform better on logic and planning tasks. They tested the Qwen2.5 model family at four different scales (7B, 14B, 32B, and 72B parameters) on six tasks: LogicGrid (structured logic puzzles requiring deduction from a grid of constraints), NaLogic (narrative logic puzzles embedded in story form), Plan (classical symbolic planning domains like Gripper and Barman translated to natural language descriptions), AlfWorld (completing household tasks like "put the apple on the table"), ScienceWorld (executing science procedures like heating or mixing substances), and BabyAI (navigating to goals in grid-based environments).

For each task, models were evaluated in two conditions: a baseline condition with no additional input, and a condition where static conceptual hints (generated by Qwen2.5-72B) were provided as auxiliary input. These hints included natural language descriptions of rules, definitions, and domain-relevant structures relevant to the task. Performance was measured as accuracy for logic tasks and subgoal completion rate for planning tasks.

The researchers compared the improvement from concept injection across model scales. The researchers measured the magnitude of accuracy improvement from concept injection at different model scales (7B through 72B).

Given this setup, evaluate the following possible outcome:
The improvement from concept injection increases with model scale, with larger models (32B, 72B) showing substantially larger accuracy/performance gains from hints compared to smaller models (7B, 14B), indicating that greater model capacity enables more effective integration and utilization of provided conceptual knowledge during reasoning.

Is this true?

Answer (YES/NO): NO